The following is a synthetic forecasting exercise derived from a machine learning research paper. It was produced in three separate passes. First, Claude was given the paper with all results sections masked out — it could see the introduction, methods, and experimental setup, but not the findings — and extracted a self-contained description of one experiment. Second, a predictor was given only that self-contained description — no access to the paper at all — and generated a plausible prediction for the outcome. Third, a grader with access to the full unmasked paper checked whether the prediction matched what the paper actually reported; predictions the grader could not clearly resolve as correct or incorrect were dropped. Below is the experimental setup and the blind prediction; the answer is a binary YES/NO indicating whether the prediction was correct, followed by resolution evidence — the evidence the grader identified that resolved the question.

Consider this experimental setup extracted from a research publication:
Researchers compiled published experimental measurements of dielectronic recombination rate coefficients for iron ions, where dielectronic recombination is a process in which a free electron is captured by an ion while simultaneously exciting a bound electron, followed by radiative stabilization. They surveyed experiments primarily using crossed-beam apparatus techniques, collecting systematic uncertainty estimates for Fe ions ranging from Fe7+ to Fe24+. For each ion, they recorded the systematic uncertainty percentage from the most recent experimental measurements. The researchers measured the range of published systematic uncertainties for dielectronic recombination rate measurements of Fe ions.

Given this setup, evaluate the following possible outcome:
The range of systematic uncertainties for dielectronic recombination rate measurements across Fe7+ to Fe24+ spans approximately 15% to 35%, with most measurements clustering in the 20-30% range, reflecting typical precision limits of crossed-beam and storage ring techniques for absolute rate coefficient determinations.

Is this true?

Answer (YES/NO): NO